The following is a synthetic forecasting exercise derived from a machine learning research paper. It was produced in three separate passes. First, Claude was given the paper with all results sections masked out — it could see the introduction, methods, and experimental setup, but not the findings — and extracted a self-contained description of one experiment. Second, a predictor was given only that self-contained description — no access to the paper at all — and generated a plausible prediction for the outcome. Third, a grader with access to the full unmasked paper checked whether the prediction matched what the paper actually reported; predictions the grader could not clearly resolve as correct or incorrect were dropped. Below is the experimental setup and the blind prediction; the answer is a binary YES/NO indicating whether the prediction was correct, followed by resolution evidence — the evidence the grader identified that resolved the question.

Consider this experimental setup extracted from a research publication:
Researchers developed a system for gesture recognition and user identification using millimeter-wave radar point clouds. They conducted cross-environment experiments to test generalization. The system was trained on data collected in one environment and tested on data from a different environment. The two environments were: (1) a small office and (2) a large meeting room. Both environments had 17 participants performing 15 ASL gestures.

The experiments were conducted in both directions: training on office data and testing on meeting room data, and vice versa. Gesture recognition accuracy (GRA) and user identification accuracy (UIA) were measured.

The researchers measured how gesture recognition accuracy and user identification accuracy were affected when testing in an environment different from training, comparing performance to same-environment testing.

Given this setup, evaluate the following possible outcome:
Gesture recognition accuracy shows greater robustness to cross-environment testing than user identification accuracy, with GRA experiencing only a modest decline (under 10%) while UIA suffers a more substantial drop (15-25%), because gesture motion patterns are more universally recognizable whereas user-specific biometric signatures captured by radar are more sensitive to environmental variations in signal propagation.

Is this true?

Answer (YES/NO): YES